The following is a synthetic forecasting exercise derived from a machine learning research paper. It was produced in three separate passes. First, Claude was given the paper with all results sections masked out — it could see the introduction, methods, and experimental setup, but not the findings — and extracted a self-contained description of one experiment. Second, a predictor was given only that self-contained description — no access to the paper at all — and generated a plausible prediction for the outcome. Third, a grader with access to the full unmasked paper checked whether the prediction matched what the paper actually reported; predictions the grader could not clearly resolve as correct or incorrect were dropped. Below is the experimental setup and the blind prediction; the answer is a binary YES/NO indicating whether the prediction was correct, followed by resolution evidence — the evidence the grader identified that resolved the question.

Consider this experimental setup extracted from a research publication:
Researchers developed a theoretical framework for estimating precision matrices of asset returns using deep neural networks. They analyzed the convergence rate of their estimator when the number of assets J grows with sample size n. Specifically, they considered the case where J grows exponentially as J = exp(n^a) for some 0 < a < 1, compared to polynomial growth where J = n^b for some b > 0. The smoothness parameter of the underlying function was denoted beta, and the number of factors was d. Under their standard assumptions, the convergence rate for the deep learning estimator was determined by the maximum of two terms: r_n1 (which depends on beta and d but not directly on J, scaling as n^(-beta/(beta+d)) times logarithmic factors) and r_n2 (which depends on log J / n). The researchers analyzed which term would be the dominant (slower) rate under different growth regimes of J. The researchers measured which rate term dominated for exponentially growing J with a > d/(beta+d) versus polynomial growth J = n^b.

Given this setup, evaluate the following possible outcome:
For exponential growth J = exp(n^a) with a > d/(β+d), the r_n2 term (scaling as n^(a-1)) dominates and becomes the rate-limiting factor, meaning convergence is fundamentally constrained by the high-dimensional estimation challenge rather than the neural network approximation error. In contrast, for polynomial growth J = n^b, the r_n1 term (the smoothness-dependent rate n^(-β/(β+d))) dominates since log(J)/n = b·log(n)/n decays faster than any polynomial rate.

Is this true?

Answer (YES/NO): YES